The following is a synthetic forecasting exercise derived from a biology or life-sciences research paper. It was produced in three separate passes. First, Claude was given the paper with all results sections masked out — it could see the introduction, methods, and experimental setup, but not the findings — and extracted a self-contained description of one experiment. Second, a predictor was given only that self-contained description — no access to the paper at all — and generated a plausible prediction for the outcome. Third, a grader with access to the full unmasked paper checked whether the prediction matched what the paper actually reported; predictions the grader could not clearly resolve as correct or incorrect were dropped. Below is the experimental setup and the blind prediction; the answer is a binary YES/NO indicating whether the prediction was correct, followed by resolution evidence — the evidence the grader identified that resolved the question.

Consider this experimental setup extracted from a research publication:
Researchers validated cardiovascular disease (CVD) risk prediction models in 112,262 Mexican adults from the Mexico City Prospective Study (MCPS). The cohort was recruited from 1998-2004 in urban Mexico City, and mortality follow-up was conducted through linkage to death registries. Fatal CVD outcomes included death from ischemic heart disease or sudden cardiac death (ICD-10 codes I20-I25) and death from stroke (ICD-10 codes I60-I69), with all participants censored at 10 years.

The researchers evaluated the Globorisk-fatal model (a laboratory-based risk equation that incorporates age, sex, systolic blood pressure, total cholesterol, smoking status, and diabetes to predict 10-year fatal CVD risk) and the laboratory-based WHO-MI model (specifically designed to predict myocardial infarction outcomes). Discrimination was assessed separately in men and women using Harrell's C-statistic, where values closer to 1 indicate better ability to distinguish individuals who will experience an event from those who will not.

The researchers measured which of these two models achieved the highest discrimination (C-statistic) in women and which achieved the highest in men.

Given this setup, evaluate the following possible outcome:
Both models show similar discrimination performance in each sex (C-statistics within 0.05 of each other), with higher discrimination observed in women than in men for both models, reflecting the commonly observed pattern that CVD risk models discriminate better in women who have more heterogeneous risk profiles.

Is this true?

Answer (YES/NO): YES